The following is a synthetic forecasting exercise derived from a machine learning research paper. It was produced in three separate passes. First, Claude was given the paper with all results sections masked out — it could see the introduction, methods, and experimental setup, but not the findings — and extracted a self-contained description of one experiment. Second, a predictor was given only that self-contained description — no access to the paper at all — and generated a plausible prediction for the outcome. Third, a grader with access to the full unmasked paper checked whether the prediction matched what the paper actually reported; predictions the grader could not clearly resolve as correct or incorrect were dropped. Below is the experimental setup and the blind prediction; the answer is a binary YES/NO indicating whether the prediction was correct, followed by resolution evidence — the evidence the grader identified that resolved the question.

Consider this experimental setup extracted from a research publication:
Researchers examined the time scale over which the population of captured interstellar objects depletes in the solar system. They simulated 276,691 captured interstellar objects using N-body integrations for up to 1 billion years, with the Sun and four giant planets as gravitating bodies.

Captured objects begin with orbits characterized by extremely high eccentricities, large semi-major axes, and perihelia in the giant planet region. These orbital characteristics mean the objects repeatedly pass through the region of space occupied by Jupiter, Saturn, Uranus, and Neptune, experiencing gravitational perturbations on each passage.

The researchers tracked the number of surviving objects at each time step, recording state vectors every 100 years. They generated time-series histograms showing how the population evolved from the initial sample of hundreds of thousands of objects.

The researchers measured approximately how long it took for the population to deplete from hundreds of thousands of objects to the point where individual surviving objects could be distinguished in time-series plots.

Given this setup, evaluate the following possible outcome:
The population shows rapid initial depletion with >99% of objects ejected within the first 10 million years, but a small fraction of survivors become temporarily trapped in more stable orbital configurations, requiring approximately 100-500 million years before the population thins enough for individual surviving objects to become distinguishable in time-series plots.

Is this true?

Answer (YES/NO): YES